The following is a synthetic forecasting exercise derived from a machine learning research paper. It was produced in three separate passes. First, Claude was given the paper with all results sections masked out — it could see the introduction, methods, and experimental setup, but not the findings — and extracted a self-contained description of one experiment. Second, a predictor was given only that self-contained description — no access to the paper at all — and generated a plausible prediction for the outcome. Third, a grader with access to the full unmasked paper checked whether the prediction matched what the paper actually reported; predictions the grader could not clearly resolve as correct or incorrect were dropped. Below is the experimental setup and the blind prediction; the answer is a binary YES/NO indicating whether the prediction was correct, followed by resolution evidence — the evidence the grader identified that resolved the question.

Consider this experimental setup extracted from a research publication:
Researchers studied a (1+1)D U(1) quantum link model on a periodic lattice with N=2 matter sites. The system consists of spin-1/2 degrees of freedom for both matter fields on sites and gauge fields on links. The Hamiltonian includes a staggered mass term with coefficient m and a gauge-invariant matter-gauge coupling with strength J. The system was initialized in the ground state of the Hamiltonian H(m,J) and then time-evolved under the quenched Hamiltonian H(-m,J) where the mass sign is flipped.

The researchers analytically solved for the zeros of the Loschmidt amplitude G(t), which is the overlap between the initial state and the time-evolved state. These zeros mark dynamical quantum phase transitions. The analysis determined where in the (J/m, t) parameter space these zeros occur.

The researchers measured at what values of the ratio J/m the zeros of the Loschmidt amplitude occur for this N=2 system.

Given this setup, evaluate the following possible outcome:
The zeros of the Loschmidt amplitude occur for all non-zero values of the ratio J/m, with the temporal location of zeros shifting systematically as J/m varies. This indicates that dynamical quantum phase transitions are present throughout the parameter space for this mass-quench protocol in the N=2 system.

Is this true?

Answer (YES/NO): NO